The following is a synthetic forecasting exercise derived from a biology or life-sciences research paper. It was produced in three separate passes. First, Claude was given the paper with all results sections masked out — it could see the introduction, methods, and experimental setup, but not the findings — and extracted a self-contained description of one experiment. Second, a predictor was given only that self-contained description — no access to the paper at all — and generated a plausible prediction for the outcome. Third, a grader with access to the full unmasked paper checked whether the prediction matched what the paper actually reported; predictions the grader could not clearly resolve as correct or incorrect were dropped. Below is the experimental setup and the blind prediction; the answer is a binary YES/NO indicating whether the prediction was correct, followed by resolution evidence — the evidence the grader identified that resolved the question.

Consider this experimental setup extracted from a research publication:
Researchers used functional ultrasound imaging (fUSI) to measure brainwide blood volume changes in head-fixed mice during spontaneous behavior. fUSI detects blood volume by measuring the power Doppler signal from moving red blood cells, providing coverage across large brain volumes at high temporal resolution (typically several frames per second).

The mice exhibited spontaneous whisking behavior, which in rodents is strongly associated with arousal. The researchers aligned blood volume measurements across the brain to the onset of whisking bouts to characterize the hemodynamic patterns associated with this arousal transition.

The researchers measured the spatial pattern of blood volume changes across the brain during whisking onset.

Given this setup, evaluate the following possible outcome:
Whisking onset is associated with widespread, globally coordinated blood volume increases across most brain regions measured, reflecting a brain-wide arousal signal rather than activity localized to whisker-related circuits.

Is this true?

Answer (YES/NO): YES